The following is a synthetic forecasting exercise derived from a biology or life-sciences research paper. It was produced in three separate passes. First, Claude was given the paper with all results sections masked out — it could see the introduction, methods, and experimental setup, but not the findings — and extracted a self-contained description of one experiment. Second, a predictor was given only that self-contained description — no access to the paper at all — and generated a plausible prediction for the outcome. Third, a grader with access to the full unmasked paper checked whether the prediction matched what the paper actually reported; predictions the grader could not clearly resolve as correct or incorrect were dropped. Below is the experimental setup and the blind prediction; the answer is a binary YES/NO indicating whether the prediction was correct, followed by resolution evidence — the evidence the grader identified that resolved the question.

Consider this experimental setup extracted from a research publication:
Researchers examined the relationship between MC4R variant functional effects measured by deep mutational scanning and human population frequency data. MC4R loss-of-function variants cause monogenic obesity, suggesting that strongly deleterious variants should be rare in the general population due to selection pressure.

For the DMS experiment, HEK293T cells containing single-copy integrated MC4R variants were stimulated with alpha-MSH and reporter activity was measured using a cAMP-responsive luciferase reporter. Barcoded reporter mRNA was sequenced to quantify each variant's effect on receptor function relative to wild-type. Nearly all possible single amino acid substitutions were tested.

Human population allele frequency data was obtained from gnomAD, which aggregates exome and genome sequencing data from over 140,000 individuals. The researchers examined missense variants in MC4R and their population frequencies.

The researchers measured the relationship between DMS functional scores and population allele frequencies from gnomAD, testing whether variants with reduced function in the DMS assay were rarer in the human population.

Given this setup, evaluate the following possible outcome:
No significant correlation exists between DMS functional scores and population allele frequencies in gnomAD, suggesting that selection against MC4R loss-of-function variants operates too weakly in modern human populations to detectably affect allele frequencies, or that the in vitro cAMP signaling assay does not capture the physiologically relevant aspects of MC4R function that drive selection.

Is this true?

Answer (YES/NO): NO